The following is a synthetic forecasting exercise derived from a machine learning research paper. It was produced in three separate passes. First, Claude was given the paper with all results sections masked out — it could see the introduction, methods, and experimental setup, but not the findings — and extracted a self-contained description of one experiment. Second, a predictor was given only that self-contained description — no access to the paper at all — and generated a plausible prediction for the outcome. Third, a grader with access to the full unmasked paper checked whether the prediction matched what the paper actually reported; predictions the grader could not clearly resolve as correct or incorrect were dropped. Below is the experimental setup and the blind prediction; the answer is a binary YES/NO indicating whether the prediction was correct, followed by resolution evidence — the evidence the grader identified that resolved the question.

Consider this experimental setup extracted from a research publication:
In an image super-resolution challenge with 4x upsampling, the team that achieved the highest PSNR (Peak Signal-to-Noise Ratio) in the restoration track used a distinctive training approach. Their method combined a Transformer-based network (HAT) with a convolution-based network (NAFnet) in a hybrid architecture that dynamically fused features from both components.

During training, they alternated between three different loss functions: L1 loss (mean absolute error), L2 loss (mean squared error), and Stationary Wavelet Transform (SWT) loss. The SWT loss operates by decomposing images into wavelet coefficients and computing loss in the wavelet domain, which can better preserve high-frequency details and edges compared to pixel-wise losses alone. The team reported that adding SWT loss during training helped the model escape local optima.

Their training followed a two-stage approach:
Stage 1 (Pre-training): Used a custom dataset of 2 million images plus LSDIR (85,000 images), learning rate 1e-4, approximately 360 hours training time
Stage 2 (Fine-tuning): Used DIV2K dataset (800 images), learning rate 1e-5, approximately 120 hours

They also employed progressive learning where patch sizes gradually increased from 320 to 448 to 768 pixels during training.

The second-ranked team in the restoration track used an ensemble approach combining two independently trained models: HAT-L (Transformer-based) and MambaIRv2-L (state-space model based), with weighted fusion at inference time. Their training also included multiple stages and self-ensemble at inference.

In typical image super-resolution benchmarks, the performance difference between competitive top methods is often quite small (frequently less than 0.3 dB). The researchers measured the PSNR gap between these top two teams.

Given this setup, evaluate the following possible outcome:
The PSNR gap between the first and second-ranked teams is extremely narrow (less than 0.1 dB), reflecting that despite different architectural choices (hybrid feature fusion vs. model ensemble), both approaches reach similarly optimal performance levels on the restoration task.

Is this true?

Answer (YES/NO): NO